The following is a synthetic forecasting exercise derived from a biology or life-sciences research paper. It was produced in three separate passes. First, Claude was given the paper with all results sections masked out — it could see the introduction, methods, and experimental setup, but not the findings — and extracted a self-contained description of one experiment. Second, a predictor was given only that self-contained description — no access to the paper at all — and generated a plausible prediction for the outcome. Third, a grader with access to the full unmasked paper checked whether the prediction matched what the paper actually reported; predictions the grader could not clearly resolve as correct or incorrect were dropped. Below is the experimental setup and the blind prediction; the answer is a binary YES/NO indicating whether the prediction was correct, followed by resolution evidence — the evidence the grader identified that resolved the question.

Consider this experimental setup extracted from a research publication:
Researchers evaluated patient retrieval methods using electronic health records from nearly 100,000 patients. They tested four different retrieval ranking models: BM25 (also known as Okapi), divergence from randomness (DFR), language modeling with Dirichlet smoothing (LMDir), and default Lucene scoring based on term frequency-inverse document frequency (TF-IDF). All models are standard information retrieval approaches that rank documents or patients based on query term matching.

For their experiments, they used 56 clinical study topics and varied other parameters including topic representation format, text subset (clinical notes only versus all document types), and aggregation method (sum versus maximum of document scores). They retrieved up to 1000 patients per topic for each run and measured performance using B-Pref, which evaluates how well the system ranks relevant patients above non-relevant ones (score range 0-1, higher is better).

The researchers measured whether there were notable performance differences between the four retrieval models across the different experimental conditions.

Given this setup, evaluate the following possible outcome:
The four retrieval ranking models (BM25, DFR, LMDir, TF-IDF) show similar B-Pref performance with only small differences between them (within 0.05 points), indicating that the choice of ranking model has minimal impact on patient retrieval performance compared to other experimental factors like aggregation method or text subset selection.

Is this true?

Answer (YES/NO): NO